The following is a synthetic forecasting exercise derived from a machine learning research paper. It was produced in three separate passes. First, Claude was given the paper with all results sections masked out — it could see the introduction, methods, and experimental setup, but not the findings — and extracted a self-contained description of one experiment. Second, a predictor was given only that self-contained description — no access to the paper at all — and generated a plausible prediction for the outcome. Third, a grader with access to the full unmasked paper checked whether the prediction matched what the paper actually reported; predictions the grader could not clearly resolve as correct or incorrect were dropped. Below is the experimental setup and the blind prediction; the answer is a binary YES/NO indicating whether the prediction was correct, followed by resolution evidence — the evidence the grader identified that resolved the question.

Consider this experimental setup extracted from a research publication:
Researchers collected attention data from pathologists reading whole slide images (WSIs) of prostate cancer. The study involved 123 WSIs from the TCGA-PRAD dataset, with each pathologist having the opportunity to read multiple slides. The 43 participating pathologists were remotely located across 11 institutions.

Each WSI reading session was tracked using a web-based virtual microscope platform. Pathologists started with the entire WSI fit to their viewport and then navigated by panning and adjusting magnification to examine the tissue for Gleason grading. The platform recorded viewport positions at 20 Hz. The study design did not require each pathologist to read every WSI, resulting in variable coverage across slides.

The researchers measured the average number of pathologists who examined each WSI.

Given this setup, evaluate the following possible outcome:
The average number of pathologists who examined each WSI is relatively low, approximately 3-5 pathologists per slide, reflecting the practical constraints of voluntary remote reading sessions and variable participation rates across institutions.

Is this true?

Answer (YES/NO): NO